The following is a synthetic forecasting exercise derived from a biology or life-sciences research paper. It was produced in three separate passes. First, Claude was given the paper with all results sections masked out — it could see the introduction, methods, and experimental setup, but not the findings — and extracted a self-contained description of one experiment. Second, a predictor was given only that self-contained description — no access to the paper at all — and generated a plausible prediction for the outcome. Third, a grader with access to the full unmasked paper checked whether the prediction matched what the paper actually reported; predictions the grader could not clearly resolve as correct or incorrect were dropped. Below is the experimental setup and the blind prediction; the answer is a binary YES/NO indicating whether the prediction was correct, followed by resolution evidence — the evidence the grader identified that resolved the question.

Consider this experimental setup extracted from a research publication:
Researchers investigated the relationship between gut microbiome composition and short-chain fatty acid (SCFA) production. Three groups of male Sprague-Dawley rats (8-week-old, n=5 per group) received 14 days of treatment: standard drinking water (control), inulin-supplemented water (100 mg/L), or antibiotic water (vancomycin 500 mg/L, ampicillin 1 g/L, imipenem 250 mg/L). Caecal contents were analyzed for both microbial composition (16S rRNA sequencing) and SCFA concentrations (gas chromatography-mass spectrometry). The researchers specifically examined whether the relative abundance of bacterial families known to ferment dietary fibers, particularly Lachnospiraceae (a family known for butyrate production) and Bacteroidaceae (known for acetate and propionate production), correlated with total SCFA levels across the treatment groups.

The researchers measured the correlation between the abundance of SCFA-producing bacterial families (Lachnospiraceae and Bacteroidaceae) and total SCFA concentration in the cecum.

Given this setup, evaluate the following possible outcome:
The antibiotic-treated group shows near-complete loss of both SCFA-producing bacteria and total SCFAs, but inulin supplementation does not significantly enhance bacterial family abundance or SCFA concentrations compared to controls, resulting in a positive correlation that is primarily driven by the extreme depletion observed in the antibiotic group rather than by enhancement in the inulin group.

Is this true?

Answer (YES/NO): NO